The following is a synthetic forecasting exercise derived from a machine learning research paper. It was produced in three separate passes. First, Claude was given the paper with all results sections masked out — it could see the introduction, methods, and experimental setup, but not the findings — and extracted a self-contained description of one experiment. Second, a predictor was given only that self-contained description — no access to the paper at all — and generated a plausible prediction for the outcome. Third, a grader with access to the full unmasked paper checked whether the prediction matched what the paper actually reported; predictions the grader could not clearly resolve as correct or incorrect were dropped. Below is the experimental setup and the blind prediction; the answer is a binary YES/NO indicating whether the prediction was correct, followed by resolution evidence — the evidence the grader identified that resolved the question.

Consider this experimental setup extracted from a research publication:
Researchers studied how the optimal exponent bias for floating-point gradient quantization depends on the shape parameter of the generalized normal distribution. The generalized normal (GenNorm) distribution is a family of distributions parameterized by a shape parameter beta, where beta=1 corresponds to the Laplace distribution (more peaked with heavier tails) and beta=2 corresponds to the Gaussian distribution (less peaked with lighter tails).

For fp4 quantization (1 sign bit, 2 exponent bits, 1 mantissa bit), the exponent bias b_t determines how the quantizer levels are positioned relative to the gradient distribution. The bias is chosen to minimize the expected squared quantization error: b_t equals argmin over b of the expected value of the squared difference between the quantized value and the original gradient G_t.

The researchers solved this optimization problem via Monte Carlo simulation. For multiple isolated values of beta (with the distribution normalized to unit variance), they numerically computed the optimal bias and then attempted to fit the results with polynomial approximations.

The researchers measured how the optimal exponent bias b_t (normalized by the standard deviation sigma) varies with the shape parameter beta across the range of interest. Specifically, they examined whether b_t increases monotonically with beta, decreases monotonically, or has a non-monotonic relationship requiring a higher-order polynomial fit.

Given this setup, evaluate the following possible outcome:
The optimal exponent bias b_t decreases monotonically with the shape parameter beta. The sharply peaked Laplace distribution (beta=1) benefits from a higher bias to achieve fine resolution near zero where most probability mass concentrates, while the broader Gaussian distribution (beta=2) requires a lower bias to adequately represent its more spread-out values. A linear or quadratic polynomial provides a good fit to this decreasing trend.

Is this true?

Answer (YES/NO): NO